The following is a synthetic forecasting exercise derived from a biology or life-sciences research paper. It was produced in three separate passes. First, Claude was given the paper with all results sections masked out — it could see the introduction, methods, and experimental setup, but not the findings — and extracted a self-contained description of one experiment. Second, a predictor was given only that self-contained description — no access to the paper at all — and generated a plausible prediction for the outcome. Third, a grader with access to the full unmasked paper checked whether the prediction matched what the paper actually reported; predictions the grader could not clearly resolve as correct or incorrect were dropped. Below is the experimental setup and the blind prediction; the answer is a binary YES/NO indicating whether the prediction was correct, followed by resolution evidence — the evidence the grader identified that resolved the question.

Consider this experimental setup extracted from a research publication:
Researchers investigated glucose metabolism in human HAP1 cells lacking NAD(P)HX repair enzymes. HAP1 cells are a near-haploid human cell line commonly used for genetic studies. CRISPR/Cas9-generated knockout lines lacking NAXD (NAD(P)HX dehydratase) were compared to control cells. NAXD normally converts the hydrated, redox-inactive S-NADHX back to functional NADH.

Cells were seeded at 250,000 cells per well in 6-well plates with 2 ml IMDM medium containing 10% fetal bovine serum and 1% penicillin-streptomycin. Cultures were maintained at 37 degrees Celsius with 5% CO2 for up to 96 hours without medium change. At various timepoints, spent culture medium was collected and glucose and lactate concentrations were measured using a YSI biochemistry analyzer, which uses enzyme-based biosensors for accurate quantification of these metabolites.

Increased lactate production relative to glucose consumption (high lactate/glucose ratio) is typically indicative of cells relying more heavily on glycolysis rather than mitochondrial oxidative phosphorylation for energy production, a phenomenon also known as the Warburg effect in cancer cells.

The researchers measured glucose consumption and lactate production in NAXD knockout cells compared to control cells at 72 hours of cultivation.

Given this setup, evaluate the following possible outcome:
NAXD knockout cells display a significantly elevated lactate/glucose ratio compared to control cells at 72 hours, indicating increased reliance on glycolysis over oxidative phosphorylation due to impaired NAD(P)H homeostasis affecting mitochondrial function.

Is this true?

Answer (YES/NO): YES